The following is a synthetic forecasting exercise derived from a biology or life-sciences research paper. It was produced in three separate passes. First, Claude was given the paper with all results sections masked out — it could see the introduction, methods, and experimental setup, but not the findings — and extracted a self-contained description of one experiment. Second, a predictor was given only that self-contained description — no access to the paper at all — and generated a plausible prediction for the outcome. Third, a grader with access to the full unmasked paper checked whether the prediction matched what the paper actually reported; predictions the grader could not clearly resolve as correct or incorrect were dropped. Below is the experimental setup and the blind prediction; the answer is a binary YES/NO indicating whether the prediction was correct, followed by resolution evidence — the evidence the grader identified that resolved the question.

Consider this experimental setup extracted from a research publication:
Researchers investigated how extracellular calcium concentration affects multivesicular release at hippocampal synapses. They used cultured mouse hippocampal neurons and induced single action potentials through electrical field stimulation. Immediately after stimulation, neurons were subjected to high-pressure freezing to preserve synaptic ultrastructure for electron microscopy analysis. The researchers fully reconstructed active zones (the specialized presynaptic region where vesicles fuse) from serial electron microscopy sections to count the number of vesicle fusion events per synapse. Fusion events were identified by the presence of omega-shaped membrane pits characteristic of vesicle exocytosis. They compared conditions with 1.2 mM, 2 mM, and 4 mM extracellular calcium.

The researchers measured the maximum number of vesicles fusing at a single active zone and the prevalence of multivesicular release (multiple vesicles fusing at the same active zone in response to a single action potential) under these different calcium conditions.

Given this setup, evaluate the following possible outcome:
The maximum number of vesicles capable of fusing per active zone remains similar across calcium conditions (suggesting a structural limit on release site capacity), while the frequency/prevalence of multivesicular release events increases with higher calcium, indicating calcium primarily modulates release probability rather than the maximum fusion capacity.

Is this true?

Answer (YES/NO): NO